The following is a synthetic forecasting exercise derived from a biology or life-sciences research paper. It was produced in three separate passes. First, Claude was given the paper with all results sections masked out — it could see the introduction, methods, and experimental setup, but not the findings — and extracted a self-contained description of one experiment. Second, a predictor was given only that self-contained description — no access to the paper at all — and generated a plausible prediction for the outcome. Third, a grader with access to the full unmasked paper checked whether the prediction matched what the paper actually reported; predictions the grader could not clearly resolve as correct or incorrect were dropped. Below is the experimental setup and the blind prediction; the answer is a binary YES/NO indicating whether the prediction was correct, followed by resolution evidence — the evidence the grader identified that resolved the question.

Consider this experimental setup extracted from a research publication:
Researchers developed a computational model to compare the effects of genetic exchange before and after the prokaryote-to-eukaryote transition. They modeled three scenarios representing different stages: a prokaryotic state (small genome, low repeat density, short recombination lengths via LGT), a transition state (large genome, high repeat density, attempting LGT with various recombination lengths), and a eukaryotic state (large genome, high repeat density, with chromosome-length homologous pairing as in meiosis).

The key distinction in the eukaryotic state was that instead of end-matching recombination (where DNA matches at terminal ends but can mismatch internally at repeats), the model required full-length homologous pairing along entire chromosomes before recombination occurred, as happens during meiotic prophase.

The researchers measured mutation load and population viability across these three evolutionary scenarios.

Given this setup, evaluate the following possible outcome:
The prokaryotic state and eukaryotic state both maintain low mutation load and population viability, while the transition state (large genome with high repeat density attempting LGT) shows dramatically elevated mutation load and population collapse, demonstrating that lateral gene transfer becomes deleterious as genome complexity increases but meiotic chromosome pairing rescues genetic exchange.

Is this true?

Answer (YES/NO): NO